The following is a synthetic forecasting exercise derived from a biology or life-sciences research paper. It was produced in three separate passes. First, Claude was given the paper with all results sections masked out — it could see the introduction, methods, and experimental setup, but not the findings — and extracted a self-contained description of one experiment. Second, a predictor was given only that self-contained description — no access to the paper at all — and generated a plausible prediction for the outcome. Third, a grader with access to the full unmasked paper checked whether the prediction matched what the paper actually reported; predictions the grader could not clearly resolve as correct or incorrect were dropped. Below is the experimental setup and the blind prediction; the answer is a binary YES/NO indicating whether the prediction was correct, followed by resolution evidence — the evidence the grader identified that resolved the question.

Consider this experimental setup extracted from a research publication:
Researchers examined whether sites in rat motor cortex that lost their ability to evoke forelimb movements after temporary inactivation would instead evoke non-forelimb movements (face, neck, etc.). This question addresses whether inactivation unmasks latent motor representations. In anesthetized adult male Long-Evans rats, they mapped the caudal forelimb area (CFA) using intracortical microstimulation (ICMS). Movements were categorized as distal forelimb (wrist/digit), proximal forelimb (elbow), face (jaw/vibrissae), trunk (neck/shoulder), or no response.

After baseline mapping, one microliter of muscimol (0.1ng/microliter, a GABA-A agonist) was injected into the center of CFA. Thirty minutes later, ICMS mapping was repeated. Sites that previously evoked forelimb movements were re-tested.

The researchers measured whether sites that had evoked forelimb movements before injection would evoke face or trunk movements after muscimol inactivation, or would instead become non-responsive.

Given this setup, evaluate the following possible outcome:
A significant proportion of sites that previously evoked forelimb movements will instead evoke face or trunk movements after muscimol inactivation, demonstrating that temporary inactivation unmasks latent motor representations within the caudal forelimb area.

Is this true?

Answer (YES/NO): NO